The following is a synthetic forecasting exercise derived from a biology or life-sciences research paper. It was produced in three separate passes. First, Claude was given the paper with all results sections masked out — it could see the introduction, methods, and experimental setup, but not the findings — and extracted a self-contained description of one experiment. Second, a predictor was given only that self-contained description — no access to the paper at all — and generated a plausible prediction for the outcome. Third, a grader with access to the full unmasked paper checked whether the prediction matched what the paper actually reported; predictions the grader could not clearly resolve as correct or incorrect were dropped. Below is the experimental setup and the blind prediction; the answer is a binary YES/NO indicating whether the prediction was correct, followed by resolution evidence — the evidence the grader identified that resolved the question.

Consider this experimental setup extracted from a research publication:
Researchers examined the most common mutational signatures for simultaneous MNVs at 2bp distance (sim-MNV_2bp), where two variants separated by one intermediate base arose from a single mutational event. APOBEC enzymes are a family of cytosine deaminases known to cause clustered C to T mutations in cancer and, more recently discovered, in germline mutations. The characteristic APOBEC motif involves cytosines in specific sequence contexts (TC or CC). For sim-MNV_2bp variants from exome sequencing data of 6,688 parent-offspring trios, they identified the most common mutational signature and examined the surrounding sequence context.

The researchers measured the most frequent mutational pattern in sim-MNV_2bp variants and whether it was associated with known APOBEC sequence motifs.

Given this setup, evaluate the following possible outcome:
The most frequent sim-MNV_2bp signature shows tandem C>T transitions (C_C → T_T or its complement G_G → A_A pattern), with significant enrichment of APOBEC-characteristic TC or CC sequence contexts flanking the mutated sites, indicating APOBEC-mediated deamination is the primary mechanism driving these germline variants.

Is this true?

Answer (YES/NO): YES